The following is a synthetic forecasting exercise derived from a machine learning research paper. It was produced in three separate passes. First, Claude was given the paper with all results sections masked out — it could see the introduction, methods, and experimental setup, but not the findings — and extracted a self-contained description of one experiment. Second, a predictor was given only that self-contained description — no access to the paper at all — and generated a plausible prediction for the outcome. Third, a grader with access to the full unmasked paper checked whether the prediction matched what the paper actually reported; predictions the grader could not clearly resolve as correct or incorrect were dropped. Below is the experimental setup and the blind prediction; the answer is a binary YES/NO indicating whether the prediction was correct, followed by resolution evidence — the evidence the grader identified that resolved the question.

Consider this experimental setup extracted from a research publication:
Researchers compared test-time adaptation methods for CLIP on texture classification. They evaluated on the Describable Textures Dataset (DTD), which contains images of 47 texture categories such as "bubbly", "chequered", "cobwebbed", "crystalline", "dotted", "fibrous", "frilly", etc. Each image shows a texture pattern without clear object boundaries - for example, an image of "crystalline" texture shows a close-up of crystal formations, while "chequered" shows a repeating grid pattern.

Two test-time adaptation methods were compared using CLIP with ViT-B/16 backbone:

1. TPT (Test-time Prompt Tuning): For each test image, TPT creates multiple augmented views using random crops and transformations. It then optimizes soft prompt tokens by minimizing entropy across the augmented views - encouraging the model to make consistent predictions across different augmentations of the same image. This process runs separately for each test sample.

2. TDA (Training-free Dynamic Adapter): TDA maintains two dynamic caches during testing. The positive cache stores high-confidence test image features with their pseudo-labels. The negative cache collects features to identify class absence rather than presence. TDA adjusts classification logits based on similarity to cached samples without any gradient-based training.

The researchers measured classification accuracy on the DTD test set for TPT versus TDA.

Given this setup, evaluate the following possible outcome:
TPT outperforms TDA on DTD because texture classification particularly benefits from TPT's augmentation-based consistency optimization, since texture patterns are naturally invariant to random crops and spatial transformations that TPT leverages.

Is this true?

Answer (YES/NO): YES